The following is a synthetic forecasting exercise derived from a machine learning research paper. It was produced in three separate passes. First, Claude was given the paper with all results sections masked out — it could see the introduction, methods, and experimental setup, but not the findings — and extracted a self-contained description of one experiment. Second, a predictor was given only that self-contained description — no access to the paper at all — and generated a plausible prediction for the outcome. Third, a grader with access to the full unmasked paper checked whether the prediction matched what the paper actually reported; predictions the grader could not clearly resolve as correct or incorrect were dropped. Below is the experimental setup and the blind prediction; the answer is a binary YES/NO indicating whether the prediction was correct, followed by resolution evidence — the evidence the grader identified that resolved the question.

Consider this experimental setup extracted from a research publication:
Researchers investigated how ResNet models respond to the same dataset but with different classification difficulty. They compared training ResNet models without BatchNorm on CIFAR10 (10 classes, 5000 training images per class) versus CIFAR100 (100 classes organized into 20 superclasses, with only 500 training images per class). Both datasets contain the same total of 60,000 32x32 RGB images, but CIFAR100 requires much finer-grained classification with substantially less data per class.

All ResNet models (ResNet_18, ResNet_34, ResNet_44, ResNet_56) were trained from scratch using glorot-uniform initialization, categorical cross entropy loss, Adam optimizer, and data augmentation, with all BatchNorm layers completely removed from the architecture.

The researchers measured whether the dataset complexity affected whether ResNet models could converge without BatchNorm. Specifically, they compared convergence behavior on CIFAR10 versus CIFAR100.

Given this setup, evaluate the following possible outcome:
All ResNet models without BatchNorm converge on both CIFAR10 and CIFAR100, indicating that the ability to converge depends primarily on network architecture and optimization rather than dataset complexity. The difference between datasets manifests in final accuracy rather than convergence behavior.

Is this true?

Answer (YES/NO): NO